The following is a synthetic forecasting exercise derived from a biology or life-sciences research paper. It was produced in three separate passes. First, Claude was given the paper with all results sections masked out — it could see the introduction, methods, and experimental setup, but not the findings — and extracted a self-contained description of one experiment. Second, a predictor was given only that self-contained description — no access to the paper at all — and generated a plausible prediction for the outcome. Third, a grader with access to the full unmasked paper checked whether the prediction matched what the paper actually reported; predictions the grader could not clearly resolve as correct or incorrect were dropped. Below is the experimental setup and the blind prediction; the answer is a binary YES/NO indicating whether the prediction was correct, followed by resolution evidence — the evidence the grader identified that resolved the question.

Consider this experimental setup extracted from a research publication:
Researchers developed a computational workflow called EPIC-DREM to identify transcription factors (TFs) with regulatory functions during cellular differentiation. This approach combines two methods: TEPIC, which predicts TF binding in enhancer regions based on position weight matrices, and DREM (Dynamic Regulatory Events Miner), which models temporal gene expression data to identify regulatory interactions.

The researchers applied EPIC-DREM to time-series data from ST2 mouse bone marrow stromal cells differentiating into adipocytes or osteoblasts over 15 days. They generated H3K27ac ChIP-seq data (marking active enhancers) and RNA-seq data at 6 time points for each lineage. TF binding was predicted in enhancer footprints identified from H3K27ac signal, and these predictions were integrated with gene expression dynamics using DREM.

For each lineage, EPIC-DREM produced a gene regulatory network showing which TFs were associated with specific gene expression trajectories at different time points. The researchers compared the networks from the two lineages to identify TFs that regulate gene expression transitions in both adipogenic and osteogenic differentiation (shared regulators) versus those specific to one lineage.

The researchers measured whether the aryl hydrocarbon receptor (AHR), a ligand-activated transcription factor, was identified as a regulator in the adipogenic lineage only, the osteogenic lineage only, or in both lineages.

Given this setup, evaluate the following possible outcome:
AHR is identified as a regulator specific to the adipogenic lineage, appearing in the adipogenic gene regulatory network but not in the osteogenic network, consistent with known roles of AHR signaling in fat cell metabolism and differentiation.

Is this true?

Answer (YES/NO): NO